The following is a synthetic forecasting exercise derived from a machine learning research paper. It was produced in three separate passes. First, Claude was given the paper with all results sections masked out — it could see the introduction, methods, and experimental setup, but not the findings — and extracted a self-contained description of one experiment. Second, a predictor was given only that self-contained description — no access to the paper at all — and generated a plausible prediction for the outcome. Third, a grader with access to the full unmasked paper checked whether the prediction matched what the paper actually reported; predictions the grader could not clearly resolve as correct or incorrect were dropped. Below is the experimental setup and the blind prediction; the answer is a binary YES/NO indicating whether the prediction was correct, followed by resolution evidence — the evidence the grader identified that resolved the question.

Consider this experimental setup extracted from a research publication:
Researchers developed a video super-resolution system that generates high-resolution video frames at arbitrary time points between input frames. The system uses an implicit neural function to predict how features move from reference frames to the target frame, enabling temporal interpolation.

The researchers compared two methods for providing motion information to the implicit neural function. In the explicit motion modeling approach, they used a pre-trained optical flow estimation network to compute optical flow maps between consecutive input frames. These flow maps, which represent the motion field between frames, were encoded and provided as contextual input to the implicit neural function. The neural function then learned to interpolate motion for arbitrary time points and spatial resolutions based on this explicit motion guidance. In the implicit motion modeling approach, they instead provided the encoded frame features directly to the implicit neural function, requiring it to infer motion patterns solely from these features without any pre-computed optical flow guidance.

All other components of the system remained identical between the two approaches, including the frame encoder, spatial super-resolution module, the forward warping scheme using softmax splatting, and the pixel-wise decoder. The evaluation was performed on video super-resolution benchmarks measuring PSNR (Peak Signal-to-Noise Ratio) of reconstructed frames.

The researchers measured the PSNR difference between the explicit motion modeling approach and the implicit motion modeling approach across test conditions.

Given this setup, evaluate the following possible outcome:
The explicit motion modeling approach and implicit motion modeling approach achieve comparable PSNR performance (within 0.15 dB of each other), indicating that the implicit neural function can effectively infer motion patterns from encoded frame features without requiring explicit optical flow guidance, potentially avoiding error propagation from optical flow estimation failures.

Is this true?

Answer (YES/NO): NO